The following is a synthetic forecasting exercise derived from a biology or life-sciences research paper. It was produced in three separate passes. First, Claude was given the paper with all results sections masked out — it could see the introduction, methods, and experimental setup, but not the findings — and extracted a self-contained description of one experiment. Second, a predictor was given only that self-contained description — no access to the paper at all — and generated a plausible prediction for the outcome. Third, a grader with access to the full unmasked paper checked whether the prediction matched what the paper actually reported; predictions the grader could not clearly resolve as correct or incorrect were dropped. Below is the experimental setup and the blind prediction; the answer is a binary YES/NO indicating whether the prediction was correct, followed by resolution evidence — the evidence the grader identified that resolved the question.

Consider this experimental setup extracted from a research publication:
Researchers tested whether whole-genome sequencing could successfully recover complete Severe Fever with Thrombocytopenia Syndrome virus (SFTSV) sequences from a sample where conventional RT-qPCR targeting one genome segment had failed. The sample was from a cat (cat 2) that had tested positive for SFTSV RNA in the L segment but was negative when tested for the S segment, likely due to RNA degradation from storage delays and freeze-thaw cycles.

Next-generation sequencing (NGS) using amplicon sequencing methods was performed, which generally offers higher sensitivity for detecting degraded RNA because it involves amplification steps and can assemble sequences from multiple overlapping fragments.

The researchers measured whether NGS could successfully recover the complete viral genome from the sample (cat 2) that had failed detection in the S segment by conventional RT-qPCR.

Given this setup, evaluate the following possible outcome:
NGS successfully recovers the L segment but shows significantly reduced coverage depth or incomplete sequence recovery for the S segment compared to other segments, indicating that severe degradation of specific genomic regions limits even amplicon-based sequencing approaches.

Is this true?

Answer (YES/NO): NO